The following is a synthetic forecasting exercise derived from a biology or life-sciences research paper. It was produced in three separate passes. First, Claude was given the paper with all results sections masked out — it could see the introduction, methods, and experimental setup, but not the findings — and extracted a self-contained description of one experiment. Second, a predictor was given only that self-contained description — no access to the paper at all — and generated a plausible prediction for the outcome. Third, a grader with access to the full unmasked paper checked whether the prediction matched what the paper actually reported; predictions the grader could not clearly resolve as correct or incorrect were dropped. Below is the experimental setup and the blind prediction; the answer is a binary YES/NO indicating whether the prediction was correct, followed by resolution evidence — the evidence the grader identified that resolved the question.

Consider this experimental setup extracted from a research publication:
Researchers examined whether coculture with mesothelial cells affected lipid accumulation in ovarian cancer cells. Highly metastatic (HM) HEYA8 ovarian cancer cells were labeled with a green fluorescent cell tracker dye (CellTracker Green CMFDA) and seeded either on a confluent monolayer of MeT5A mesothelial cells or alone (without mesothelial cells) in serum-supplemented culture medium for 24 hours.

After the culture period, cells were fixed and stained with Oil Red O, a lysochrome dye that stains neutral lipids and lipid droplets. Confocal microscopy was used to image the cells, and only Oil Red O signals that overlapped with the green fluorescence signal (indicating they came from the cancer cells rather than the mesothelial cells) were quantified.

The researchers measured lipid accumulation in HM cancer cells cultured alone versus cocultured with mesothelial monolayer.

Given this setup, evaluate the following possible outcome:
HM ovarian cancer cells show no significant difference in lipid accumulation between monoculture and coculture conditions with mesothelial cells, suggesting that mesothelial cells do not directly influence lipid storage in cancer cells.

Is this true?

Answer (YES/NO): NO